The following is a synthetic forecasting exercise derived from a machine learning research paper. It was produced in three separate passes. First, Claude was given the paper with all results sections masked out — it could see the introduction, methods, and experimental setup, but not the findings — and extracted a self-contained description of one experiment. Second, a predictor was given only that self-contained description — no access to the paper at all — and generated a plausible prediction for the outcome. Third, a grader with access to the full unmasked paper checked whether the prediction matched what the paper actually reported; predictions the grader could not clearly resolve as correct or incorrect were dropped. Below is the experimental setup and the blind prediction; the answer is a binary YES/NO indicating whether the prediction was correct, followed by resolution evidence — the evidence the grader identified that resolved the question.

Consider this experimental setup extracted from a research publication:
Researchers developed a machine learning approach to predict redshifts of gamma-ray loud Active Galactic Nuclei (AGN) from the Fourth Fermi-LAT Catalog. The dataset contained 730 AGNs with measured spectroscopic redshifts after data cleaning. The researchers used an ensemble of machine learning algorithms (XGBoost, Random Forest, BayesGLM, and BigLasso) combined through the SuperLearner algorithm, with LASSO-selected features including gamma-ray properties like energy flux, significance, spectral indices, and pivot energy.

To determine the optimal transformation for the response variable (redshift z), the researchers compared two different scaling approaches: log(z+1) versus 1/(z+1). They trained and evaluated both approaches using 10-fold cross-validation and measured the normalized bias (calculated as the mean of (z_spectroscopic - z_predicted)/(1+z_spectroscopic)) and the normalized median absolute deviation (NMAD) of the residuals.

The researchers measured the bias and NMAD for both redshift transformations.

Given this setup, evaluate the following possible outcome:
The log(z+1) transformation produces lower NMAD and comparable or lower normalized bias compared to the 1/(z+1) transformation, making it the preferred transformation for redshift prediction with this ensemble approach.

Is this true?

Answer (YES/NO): NO